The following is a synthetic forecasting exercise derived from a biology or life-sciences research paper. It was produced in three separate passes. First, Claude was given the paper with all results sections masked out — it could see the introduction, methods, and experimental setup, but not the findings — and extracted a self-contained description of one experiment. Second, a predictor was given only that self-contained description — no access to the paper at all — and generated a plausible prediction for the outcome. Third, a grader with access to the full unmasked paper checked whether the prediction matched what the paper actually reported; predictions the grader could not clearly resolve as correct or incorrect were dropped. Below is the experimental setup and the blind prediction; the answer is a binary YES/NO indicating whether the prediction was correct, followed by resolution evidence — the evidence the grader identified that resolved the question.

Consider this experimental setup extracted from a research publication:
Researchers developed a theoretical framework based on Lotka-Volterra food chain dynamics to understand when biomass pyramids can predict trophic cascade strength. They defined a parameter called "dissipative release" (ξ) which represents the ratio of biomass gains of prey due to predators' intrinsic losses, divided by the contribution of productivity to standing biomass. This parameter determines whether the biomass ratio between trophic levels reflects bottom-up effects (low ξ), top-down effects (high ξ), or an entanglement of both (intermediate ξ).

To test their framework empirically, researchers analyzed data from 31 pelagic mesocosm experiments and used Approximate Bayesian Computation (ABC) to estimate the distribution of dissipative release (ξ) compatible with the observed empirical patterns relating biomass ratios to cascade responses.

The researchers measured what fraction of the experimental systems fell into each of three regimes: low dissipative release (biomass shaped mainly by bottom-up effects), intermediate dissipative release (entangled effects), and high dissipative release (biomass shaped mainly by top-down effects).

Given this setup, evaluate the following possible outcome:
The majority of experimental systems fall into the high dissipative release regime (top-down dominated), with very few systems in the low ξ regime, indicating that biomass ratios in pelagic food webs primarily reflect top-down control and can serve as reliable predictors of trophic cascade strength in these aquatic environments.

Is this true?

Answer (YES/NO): NO